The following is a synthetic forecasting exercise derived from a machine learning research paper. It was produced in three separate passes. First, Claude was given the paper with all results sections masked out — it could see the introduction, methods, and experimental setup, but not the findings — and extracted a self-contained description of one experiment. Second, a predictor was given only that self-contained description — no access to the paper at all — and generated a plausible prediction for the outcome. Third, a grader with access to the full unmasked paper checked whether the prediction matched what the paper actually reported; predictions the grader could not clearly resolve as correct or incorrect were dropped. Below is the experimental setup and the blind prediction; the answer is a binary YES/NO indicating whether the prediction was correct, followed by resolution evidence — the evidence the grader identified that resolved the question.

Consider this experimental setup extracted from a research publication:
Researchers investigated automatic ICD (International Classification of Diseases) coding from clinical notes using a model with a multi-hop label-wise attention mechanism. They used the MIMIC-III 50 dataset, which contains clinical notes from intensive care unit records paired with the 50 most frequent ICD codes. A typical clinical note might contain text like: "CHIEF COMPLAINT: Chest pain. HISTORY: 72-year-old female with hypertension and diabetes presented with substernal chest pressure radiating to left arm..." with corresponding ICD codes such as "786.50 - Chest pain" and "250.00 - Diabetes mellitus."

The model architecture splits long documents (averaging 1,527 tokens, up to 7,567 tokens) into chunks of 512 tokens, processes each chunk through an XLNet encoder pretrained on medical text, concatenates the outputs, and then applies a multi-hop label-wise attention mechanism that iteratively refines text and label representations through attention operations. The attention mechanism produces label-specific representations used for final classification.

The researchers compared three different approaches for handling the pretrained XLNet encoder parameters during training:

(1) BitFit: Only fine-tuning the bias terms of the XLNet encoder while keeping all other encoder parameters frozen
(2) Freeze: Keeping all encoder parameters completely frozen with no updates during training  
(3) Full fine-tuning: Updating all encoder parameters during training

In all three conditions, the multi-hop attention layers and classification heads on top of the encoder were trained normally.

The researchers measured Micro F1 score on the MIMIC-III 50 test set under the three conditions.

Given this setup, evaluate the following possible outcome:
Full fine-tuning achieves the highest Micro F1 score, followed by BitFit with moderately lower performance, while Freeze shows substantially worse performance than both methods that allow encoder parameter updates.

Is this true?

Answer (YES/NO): NO